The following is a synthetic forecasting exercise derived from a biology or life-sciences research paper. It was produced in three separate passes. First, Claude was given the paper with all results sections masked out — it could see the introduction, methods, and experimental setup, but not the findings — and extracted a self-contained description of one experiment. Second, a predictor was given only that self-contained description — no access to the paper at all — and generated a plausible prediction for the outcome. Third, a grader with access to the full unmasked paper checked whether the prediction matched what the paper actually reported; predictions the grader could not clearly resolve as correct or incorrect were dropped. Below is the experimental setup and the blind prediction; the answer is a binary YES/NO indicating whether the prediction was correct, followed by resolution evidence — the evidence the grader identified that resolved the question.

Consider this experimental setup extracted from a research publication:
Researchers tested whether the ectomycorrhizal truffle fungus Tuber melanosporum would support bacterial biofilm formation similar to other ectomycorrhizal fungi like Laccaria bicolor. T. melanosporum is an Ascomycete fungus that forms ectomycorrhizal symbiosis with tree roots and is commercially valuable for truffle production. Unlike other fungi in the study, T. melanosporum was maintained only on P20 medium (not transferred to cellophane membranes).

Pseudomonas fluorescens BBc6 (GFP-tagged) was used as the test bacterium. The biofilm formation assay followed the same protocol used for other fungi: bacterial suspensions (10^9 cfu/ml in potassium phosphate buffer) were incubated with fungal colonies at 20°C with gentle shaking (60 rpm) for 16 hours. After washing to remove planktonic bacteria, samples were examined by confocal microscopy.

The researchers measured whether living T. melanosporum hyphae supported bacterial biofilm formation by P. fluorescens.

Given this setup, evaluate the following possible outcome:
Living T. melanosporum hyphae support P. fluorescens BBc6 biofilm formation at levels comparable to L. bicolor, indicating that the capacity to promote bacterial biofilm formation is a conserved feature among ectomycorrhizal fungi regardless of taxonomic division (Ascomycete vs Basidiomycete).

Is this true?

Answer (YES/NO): NO